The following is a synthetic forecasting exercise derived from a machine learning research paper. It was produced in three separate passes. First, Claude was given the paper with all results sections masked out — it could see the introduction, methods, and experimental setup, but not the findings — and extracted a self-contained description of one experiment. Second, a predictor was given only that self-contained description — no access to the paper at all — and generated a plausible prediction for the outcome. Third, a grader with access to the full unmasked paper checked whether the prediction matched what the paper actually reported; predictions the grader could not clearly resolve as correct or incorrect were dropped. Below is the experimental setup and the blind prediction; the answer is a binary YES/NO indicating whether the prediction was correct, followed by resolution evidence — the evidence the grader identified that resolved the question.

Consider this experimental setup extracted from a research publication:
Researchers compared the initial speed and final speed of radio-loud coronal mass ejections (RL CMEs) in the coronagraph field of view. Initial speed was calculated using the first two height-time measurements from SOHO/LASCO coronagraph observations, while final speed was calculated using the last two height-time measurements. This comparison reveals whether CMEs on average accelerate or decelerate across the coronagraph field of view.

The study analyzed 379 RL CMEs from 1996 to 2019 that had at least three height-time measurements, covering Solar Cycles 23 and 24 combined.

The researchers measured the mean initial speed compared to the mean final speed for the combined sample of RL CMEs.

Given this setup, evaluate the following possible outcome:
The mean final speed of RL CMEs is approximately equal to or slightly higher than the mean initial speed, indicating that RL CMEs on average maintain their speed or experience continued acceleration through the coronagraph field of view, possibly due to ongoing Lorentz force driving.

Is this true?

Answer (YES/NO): NO